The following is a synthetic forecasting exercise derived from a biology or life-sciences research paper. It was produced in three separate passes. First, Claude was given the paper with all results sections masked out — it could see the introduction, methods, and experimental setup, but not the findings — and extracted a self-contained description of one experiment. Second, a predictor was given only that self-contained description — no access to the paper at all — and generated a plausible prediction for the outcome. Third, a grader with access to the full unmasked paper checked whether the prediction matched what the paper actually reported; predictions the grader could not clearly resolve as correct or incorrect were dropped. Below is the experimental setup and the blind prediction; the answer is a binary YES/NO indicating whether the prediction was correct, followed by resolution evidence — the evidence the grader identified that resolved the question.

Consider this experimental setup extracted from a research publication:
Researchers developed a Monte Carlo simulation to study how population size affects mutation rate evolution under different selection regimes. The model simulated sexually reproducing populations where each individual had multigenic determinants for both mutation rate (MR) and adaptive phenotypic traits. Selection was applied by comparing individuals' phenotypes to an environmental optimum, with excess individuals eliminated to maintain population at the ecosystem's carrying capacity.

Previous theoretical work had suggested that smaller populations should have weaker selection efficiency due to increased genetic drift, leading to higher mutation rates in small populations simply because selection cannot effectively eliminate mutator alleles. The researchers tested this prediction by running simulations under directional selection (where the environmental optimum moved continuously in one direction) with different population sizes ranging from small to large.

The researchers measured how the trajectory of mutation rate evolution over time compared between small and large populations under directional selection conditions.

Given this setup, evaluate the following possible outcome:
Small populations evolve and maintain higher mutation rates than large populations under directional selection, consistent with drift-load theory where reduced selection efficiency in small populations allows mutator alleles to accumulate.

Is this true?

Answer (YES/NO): NO